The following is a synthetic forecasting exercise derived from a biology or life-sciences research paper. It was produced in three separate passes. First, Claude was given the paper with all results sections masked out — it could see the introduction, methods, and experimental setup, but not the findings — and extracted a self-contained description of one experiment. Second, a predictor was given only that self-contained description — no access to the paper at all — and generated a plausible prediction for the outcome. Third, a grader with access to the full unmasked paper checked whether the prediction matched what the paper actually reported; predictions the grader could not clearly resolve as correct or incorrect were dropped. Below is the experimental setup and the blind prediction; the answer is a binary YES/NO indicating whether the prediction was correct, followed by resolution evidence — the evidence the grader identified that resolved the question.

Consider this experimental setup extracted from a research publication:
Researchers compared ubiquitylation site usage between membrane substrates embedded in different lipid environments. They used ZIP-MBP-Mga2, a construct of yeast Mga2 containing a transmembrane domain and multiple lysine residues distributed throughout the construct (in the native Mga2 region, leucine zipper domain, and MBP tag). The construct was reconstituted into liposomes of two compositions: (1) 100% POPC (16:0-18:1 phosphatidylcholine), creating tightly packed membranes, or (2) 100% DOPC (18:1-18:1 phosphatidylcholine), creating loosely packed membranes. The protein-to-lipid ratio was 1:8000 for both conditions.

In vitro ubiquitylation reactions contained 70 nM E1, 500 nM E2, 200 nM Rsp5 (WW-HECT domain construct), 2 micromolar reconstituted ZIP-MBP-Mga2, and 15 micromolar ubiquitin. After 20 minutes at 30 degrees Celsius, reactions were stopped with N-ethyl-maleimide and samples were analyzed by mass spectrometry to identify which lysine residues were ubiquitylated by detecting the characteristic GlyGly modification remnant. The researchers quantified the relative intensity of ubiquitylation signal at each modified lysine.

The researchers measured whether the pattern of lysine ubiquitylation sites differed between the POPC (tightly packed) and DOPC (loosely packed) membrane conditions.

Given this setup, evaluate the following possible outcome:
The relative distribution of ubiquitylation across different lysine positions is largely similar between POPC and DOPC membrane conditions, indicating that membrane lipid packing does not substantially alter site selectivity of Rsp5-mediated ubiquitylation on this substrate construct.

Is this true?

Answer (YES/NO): YES